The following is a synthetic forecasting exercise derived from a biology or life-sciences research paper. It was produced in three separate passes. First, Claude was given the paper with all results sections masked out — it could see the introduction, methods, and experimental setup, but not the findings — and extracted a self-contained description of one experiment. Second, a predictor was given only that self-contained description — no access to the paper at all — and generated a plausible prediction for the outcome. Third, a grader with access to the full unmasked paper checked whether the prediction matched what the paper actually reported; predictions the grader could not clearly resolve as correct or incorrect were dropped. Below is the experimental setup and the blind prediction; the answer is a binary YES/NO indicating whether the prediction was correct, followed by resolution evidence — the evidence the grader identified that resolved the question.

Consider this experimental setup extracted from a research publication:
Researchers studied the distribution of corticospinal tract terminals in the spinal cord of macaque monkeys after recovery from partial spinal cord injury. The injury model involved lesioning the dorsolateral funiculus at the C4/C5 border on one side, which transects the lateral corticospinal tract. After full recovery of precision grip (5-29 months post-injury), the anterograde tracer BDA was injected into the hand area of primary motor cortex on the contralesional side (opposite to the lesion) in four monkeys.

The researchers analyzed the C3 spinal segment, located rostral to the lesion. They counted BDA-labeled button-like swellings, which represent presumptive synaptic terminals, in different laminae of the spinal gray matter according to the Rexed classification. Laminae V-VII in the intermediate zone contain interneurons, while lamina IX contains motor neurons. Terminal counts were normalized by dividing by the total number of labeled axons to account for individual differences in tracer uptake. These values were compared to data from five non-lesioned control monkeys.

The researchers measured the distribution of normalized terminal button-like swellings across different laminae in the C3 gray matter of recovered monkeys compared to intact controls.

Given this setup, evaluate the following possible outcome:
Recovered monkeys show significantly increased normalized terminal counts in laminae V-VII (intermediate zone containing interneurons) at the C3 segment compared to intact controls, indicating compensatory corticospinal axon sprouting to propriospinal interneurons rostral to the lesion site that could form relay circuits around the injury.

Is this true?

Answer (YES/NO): NO